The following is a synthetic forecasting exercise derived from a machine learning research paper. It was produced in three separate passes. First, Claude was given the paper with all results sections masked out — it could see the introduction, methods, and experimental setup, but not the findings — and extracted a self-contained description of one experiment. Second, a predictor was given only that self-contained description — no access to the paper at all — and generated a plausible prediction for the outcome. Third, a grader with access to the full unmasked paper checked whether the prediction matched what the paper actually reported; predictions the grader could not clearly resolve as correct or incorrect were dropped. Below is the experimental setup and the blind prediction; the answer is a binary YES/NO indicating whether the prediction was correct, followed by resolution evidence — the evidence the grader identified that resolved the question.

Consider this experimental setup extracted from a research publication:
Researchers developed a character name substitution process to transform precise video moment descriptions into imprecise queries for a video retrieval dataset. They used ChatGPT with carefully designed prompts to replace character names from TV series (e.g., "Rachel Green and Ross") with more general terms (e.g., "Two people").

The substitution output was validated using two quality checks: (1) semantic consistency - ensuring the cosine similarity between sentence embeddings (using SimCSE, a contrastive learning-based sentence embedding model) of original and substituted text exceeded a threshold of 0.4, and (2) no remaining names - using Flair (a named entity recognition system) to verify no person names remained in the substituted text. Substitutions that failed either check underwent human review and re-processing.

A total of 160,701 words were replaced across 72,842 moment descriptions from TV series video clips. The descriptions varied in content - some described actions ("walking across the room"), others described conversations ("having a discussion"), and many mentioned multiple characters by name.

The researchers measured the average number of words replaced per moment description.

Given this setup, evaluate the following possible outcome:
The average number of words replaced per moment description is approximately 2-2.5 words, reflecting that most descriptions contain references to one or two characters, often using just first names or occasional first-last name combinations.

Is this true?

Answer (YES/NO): YES